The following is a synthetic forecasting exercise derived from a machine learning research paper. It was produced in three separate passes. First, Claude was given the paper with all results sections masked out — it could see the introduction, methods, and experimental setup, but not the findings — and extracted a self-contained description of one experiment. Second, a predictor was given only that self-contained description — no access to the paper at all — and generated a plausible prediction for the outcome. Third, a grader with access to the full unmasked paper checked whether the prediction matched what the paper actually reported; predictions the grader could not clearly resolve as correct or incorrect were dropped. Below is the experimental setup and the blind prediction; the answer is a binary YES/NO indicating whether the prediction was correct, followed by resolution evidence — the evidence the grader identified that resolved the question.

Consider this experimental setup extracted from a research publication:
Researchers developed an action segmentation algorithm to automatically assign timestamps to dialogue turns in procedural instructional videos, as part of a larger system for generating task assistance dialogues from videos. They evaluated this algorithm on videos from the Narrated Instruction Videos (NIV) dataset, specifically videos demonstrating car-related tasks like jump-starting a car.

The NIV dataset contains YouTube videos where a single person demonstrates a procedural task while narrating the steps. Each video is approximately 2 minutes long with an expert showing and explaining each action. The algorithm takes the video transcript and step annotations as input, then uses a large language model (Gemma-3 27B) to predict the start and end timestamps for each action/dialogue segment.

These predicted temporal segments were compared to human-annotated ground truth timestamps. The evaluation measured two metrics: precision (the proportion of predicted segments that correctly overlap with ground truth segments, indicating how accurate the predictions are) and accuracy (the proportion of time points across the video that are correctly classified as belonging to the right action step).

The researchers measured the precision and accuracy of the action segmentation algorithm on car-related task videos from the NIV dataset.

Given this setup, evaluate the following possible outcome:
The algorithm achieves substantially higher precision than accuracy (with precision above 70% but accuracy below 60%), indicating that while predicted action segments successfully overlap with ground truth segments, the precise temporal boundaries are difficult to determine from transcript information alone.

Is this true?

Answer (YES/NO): NO